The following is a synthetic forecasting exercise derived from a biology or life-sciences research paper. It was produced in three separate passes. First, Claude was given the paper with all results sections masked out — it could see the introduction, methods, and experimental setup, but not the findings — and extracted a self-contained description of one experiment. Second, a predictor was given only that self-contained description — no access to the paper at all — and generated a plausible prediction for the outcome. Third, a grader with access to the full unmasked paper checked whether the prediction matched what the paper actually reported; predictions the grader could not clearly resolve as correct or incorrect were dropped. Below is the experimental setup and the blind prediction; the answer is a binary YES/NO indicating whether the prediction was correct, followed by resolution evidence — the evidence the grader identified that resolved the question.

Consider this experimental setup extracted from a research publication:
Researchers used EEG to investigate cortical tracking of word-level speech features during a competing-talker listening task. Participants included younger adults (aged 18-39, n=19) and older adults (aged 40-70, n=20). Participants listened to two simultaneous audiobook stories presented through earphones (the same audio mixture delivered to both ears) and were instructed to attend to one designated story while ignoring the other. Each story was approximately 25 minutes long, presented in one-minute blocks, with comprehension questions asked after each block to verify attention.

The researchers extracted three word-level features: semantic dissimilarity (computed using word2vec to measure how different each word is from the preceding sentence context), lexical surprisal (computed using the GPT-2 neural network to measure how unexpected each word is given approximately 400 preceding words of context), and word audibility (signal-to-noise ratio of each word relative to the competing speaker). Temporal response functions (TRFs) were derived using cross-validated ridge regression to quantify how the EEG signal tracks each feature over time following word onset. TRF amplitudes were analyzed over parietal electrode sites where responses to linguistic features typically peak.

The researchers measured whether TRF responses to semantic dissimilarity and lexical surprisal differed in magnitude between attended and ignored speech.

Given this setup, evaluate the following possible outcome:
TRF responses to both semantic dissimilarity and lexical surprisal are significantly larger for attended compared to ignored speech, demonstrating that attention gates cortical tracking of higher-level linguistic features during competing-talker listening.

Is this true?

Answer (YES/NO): YES